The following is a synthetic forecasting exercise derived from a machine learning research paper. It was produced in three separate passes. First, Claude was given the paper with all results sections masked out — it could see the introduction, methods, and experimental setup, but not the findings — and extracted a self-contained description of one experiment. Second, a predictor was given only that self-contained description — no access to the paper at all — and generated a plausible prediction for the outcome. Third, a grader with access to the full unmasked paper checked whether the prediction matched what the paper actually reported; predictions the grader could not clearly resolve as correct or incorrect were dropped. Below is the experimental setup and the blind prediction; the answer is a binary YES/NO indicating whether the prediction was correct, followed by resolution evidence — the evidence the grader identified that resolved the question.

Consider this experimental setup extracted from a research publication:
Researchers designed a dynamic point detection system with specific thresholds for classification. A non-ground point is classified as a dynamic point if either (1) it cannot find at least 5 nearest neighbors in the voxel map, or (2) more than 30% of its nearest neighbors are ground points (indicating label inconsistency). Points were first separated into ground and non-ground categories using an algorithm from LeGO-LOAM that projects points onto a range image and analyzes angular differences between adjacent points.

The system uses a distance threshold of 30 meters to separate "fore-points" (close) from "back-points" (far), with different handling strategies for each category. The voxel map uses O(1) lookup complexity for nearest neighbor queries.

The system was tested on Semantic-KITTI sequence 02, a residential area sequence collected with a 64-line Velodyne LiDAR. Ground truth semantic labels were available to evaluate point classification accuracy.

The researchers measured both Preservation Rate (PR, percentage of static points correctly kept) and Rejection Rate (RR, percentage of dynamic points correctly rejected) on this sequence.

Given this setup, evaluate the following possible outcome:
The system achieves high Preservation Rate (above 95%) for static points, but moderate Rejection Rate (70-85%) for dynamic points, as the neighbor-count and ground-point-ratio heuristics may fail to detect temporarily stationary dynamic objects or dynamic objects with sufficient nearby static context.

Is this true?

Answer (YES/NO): NO